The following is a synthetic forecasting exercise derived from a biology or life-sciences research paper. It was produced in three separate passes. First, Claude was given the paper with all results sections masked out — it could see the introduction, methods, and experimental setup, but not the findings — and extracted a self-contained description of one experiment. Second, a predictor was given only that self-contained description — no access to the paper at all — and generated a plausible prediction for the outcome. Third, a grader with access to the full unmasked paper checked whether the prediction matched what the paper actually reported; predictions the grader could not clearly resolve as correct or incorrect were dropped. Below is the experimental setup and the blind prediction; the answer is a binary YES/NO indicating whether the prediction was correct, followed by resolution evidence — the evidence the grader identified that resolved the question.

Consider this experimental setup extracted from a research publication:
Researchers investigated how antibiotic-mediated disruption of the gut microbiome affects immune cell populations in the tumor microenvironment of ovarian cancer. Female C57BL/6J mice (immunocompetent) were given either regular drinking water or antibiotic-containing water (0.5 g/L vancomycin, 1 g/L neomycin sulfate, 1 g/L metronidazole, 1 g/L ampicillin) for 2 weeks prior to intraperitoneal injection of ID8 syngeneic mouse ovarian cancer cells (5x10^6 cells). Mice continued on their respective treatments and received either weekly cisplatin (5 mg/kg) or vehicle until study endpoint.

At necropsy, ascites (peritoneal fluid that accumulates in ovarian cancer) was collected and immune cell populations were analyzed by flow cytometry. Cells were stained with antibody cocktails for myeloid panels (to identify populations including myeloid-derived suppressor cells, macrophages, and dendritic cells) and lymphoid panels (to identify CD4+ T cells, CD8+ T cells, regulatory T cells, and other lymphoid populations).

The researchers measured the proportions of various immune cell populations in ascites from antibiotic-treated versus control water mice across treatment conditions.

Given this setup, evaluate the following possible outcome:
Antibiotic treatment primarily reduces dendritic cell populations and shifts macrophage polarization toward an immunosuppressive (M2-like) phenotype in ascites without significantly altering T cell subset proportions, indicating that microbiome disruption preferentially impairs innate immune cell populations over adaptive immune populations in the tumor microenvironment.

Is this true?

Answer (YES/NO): NO